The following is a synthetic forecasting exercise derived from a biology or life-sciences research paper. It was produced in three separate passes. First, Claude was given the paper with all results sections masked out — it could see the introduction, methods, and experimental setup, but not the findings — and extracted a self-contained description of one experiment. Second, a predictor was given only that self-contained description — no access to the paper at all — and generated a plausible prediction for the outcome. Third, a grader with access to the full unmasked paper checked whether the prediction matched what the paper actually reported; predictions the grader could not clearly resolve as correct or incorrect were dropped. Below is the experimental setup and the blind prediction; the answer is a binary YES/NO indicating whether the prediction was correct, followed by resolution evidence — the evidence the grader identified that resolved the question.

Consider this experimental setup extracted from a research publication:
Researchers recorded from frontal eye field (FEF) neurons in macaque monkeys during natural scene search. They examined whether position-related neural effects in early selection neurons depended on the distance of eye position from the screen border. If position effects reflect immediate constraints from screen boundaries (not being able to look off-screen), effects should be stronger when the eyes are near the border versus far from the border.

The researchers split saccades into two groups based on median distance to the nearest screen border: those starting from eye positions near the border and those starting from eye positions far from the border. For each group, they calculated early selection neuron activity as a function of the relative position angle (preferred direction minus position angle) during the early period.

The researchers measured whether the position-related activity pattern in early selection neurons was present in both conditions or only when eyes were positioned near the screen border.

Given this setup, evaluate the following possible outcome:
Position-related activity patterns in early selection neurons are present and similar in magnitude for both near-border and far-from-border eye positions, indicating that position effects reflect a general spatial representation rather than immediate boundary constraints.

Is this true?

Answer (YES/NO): NO